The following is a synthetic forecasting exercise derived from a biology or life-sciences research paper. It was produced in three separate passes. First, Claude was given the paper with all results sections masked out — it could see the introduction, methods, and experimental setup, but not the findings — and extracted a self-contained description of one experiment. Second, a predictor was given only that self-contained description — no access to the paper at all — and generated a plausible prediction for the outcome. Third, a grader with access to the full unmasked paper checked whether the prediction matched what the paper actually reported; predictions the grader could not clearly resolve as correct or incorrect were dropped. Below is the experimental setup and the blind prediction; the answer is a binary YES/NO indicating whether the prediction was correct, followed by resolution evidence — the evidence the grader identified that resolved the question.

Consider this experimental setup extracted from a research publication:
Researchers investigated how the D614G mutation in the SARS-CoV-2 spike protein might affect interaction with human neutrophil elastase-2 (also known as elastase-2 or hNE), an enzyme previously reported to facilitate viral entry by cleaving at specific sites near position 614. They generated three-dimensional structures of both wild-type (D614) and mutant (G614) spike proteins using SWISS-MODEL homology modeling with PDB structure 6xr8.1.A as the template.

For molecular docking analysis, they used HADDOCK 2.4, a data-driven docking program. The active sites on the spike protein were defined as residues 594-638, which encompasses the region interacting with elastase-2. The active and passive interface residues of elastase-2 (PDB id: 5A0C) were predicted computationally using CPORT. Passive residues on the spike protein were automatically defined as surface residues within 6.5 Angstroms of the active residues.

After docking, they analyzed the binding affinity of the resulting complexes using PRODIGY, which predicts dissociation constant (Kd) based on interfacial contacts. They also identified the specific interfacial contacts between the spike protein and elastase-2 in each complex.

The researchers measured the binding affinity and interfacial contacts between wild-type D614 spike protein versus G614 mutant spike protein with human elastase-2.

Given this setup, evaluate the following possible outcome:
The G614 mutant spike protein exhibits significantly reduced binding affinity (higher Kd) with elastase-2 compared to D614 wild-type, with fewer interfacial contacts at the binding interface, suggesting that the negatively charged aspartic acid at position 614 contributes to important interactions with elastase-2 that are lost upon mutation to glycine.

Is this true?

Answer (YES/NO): NO